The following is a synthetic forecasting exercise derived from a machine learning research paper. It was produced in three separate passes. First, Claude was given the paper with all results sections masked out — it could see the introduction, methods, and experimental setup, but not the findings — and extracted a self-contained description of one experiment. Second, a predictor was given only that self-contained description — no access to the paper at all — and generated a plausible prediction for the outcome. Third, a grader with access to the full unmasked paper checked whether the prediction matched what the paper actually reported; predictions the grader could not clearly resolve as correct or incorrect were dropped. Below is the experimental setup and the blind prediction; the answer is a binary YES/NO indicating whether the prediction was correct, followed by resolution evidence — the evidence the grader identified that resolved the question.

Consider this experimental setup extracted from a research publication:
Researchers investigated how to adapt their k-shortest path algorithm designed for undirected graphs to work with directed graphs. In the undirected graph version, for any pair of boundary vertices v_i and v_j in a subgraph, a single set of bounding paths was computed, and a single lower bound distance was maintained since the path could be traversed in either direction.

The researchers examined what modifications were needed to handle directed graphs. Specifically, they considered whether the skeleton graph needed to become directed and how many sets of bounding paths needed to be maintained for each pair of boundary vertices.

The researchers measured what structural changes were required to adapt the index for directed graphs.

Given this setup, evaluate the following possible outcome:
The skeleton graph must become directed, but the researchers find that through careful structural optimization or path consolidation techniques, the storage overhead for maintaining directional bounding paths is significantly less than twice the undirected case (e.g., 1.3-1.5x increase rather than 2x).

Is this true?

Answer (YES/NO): NO